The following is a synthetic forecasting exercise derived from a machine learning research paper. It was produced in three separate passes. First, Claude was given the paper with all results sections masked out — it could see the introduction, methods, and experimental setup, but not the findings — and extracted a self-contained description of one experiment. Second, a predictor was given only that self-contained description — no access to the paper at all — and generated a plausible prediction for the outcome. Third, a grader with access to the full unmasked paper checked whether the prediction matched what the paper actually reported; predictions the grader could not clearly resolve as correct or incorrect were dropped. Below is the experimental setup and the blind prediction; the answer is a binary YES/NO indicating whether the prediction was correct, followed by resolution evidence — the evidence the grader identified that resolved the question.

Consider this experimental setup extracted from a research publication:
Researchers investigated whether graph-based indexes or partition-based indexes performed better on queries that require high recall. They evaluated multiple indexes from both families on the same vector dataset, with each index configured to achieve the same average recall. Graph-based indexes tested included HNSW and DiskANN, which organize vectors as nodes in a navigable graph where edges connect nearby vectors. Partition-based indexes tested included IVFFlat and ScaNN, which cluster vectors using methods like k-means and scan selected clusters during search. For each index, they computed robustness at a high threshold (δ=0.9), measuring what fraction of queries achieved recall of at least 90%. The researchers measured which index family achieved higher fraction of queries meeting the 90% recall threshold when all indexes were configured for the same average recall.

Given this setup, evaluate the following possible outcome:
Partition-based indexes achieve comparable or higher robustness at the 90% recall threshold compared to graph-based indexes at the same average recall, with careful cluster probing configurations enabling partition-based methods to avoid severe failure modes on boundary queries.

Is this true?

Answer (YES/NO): NO